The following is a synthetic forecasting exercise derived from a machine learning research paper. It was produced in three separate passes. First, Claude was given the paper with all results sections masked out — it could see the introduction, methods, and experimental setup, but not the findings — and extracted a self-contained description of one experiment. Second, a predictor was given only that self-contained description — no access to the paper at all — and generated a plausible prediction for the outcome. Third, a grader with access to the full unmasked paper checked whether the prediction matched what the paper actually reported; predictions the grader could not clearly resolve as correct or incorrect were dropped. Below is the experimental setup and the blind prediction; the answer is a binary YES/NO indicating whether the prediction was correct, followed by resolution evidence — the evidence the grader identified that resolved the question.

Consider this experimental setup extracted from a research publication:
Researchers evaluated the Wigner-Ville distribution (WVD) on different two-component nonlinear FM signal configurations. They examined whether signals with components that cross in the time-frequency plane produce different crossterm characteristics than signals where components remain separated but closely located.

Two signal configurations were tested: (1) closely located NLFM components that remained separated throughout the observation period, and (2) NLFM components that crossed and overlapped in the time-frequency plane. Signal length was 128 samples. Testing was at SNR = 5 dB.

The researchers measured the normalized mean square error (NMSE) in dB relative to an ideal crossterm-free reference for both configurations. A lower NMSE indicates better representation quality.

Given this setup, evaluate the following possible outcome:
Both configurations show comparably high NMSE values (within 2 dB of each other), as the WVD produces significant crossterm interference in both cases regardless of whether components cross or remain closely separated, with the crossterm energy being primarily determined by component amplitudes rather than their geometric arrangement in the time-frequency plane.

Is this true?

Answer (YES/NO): YES